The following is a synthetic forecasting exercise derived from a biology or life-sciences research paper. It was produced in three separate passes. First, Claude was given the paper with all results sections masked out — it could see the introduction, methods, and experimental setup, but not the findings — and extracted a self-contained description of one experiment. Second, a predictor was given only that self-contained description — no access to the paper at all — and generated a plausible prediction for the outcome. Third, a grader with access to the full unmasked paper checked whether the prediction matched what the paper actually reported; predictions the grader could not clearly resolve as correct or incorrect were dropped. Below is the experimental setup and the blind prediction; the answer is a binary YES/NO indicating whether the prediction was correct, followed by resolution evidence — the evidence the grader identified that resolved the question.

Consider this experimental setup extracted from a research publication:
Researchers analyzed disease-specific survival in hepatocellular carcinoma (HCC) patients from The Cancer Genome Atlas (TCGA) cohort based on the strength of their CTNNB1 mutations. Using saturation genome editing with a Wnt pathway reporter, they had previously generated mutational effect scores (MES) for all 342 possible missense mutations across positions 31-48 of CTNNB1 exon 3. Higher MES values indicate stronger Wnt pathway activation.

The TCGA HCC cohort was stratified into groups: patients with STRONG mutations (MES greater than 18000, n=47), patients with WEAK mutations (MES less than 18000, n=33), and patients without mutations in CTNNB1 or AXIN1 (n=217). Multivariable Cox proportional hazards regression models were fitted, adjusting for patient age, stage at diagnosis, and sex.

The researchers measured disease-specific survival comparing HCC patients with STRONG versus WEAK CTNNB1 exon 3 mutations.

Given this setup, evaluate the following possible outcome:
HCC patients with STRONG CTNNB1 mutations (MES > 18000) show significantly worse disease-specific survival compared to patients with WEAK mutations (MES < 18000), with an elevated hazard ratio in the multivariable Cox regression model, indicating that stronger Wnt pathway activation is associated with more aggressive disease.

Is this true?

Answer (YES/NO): NO